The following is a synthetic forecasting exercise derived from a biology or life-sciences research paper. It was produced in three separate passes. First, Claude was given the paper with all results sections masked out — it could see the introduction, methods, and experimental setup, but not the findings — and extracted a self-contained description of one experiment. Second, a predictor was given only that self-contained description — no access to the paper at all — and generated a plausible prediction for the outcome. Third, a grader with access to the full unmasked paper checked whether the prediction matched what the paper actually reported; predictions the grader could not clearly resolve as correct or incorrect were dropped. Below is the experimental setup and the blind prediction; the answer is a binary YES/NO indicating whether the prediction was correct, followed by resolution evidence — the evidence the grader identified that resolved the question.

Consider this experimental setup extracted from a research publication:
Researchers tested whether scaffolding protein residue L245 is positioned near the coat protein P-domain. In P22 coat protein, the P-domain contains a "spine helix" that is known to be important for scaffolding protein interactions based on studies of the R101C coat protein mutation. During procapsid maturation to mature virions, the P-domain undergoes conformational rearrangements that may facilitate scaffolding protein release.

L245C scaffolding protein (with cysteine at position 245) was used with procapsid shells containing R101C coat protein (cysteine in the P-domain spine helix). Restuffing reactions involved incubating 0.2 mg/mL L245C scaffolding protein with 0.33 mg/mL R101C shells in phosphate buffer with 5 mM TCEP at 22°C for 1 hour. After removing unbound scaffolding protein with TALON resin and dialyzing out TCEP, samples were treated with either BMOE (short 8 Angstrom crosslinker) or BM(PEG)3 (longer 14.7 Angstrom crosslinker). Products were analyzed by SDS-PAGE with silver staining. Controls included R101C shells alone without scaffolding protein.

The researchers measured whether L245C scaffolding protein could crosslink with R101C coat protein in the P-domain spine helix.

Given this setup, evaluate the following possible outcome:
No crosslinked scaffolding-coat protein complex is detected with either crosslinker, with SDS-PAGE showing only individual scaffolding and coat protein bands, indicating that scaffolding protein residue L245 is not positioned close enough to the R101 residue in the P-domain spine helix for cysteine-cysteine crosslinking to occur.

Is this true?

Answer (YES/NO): NO